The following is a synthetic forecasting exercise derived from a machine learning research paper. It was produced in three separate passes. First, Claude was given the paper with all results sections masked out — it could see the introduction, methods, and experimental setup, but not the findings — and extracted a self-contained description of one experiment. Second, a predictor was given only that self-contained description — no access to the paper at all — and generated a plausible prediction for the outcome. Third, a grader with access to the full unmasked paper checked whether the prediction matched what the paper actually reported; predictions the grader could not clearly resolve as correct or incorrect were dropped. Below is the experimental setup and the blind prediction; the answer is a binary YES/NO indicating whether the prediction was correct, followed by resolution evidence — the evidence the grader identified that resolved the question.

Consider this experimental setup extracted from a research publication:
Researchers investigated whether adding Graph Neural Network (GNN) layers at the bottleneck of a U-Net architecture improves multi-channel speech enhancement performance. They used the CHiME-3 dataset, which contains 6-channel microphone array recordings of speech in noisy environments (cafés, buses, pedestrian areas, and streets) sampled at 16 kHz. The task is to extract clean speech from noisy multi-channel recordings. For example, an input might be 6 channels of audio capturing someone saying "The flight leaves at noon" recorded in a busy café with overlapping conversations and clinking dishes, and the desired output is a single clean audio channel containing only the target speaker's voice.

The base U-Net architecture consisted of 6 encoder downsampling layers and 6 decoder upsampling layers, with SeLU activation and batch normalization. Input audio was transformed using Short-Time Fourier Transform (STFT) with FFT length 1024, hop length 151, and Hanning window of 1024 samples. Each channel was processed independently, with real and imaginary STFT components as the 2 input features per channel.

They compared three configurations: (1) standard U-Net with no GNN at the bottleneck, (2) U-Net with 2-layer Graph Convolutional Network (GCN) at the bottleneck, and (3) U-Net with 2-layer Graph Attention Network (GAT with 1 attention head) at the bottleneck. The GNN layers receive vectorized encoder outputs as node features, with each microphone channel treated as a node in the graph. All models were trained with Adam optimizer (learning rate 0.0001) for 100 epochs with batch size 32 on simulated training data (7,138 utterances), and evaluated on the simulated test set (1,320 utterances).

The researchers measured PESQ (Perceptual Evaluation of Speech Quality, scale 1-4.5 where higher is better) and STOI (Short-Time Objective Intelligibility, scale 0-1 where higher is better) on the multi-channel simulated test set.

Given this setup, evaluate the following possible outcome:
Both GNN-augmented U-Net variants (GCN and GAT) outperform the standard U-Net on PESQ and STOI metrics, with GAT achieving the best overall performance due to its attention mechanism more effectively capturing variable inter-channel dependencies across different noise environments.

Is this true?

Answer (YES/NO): NO